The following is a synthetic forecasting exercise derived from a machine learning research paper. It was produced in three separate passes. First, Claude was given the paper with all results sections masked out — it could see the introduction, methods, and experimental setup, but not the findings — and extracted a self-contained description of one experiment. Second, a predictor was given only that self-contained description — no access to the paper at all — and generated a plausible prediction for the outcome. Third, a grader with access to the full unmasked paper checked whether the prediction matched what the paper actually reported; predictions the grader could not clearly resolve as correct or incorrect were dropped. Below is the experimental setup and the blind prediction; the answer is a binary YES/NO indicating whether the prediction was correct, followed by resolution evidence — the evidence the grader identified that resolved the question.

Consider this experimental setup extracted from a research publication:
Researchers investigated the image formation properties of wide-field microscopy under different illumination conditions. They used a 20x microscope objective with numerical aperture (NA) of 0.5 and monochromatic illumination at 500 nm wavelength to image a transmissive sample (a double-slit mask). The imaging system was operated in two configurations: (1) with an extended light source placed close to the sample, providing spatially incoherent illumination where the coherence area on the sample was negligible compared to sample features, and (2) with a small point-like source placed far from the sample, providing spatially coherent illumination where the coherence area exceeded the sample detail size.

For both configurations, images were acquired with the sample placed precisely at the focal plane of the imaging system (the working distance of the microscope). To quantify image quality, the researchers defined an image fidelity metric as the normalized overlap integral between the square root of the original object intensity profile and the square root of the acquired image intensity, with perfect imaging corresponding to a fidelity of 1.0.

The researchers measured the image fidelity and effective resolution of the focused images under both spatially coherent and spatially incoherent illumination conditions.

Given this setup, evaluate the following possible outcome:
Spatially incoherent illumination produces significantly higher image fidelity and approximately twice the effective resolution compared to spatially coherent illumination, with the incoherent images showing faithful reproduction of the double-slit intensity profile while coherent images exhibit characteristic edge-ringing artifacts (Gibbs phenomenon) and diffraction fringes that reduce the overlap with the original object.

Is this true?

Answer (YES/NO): NO